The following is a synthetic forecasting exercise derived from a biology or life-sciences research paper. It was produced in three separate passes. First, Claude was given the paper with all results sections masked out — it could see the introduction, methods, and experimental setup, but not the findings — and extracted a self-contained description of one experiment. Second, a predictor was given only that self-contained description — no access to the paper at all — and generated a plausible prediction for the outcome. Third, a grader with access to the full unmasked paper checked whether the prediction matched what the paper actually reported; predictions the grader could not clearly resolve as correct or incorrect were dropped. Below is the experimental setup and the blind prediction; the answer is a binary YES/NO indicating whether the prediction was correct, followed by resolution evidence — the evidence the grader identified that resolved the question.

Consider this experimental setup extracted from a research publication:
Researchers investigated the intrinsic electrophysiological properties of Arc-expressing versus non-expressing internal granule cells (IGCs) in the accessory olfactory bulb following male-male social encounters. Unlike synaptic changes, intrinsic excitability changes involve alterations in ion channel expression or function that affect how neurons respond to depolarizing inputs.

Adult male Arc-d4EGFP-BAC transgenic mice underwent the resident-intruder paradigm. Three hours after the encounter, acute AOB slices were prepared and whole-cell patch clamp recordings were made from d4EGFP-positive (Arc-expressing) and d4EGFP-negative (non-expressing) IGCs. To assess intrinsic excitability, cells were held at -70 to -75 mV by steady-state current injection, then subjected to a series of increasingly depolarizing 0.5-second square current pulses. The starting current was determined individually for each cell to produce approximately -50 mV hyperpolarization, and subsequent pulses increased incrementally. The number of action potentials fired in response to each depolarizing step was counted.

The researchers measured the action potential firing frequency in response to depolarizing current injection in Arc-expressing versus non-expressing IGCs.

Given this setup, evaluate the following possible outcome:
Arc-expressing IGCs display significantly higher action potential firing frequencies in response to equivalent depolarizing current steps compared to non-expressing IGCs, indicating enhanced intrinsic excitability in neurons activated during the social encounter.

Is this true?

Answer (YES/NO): YES